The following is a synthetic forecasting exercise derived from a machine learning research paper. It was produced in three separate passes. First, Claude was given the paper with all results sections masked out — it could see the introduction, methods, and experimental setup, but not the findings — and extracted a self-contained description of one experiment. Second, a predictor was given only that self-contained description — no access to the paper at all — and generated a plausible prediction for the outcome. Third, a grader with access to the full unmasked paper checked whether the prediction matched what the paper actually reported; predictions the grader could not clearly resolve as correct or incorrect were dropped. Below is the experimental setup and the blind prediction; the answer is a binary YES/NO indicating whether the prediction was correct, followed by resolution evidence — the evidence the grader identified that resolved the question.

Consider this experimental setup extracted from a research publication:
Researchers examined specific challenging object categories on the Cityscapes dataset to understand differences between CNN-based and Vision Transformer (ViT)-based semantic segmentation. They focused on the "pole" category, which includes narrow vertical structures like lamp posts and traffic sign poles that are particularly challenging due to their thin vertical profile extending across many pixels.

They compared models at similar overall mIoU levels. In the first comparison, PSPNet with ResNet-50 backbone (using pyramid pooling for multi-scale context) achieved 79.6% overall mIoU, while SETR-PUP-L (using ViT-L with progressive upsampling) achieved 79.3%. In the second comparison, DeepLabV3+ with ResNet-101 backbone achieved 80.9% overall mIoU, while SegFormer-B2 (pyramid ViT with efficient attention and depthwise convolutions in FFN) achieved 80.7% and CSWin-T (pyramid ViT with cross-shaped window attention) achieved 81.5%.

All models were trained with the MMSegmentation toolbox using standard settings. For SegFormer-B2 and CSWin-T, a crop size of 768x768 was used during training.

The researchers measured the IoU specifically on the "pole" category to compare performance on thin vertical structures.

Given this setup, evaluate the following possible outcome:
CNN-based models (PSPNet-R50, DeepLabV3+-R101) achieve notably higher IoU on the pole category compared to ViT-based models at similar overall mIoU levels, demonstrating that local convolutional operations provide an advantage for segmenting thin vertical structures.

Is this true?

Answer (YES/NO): YES